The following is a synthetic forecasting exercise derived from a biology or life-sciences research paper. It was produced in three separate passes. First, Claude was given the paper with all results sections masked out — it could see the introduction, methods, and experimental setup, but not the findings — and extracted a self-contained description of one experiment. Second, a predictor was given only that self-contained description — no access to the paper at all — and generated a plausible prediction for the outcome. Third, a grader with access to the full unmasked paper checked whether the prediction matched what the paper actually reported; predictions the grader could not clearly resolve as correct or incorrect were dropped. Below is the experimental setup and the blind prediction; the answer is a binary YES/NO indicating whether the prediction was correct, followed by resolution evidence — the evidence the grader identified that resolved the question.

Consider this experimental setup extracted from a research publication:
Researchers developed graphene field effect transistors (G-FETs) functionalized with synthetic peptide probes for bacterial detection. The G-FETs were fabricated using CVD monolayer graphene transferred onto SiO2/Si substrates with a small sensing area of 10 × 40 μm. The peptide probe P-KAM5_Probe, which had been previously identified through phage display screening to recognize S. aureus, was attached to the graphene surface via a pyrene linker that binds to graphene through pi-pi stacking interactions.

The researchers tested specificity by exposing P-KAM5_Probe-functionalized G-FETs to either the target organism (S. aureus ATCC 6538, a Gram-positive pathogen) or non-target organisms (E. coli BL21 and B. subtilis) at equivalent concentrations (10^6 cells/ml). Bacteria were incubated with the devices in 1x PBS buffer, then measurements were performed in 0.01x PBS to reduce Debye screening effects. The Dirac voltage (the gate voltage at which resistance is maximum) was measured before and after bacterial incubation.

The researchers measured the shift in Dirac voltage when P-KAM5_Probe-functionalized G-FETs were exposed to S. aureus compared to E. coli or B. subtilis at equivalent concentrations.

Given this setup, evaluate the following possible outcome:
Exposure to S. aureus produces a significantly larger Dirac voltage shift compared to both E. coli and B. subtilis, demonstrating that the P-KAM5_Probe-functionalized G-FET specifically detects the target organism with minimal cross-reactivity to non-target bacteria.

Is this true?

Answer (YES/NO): YES